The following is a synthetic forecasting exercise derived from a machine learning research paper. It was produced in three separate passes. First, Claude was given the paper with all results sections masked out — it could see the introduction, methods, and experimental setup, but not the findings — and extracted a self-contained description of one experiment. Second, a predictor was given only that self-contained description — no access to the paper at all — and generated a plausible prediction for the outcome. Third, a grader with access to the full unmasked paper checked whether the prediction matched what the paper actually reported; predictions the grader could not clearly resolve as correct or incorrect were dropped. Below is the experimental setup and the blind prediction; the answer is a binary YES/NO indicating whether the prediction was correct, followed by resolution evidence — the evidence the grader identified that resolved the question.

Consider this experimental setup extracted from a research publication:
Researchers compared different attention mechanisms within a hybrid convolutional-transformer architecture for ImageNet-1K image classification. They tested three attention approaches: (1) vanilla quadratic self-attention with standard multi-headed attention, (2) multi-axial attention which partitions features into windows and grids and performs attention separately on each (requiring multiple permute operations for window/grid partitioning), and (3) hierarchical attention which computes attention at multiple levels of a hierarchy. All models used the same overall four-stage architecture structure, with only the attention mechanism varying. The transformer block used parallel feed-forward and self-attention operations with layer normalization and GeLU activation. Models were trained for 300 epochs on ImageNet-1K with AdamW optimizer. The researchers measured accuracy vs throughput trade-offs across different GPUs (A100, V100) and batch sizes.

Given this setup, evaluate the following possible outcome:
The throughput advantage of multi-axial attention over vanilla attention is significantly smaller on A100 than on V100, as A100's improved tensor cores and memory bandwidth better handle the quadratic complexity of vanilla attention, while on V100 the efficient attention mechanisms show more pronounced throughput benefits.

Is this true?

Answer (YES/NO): NO